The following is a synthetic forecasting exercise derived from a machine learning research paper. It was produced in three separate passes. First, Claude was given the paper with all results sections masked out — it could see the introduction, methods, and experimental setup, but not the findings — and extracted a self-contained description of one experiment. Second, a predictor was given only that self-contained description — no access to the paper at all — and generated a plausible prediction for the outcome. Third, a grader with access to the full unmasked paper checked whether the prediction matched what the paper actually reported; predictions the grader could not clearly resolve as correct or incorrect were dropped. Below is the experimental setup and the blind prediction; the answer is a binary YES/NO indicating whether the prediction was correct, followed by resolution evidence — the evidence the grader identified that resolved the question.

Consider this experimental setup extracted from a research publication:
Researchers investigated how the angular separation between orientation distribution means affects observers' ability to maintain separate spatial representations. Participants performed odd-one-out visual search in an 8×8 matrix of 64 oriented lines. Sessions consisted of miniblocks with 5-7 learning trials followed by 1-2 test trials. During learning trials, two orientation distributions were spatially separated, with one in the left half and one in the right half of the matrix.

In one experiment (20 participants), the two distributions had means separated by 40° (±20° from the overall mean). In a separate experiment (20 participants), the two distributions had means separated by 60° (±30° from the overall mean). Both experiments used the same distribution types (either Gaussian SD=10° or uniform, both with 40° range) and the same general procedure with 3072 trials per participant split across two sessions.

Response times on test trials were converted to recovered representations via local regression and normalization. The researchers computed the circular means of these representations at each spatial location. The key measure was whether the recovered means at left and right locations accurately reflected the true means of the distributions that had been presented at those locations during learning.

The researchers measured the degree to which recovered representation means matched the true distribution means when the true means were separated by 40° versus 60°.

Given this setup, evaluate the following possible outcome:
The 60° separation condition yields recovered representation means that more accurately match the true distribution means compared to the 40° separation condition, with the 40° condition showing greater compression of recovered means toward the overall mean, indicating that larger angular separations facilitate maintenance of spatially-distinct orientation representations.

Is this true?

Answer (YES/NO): YES